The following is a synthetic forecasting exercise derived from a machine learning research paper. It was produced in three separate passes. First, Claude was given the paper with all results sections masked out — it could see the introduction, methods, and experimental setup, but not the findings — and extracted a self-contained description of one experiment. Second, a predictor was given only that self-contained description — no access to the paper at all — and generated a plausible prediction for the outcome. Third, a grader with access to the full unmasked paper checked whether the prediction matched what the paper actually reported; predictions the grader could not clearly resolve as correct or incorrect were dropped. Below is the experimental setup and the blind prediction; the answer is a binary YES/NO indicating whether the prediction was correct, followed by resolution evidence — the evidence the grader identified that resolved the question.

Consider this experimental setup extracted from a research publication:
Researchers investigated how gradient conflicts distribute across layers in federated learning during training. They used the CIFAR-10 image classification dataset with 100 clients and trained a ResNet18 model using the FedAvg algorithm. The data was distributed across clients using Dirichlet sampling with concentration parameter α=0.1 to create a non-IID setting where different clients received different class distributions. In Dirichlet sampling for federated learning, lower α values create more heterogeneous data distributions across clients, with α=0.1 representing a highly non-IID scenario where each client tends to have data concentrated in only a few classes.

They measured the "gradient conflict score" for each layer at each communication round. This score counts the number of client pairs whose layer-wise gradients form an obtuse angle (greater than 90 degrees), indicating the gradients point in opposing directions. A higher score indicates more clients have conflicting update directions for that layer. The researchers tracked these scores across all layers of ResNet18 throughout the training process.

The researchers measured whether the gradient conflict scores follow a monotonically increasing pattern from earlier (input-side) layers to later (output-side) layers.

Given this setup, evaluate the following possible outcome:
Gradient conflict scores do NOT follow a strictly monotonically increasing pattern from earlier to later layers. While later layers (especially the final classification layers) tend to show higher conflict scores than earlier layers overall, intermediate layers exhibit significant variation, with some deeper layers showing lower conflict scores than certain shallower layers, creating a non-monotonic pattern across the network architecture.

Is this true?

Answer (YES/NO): YES